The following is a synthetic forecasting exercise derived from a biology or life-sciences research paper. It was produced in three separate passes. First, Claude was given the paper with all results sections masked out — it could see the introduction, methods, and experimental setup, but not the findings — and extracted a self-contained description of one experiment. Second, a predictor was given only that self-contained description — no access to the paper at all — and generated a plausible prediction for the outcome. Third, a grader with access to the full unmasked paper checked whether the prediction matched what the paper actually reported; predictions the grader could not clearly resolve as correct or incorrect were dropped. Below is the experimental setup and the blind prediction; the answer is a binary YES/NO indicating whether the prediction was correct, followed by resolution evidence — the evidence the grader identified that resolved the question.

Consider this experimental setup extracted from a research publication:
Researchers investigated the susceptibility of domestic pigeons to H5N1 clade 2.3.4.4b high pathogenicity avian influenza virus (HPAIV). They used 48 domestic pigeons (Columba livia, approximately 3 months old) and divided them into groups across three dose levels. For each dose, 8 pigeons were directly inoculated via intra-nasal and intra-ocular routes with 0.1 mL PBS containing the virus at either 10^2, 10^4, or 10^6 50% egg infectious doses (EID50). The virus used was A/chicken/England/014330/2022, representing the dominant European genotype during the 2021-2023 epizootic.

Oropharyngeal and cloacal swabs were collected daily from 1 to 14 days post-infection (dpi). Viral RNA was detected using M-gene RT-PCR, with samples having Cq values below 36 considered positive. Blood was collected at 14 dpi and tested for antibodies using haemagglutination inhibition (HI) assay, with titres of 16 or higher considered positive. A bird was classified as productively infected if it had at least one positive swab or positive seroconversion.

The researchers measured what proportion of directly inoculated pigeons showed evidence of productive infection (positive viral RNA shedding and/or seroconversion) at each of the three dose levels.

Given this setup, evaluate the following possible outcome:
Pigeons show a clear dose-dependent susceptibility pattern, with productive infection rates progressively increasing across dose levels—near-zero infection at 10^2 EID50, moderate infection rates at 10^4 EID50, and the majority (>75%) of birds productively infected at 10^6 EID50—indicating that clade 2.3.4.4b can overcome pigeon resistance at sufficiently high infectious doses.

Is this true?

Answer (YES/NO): NO